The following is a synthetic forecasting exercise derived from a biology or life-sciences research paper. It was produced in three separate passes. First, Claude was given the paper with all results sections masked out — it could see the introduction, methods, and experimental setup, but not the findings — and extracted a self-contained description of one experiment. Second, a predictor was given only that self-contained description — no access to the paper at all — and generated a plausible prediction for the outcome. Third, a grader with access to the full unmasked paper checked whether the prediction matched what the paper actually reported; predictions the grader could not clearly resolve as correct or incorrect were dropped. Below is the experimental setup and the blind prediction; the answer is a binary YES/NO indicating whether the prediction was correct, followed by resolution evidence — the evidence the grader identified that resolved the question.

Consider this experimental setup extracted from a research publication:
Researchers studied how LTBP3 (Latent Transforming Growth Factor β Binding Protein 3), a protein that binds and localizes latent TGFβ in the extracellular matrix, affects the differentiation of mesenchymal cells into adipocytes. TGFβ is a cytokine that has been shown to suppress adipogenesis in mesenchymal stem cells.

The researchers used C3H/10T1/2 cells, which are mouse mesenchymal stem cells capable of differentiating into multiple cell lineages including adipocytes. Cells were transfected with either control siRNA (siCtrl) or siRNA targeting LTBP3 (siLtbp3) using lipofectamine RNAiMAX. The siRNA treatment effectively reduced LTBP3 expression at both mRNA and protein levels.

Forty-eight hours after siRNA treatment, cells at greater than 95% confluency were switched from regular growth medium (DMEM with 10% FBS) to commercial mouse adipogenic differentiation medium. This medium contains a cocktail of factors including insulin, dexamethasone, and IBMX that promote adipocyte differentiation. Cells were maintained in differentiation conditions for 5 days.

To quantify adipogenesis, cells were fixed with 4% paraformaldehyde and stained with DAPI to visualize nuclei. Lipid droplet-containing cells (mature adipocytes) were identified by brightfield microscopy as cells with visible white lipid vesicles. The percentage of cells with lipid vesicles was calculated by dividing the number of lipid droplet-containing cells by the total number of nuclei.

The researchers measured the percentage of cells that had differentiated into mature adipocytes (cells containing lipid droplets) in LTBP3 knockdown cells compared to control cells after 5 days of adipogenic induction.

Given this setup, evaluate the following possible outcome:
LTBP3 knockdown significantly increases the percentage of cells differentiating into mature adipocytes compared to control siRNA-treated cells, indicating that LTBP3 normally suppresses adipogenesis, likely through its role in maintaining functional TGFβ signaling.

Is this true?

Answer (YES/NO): NO